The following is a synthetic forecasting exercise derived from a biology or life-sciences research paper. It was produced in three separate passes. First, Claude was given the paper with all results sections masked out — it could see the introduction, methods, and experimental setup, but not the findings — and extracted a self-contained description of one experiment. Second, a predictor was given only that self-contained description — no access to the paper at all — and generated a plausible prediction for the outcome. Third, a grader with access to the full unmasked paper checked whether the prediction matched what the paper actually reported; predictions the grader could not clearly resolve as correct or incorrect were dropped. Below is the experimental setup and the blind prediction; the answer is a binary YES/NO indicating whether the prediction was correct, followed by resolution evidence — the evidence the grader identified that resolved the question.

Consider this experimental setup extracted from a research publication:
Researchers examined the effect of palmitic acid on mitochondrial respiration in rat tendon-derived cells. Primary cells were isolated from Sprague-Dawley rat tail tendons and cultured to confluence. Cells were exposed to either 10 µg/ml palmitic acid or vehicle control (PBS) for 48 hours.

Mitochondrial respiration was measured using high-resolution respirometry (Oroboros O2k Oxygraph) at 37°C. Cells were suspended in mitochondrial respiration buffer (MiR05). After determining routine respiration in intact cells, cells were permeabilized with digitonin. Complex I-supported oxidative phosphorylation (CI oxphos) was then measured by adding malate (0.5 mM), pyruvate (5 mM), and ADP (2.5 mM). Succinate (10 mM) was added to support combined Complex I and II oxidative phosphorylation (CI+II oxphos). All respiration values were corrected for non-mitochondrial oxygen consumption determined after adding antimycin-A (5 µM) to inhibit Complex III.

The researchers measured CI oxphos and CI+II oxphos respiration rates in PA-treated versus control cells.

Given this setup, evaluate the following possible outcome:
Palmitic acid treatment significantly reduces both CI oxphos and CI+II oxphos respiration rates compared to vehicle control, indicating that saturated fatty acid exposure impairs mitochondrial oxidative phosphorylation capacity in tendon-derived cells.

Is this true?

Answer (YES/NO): NO